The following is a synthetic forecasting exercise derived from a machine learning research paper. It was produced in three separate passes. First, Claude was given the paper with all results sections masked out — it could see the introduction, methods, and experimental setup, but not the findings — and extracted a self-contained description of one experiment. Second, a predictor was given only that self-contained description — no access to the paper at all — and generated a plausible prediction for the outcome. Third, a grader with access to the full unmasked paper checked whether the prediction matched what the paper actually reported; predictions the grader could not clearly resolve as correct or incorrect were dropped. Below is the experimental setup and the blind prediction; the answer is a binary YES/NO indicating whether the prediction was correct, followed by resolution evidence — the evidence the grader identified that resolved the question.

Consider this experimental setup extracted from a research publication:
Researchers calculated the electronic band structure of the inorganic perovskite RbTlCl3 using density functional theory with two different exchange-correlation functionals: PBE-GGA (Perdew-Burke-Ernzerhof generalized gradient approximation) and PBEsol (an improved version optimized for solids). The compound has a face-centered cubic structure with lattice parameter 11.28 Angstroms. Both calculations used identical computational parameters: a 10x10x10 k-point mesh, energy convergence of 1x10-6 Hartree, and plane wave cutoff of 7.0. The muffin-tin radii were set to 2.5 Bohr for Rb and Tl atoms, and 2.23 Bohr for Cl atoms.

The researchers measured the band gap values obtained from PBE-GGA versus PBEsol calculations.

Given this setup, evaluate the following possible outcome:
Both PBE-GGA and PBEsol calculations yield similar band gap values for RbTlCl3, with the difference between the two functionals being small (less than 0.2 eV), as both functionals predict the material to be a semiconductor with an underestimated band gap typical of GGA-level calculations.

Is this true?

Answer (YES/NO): YES